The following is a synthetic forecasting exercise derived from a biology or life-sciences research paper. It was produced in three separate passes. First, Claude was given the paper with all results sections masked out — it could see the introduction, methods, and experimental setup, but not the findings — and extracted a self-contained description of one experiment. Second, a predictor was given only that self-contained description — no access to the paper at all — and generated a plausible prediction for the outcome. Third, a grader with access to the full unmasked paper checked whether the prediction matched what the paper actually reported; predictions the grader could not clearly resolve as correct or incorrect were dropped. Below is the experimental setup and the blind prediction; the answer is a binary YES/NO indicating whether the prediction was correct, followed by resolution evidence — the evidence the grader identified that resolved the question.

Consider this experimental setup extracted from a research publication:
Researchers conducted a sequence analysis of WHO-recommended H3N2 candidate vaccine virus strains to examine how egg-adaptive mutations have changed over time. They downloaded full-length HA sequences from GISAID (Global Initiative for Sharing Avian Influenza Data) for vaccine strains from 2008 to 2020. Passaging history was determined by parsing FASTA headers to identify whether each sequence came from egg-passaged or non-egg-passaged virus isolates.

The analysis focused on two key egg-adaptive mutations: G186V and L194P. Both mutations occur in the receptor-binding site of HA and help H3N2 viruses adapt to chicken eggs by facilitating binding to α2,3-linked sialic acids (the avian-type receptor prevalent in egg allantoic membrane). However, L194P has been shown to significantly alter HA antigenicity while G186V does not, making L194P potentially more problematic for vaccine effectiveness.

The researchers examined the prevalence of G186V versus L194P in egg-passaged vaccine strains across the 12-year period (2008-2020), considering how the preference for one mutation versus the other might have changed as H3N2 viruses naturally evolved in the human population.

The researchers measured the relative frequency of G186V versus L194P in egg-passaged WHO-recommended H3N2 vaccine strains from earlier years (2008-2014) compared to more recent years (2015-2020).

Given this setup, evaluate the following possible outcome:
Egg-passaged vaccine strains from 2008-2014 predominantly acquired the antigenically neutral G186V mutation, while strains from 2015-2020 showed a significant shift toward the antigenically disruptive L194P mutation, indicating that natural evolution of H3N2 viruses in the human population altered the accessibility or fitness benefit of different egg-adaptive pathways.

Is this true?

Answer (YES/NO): NO